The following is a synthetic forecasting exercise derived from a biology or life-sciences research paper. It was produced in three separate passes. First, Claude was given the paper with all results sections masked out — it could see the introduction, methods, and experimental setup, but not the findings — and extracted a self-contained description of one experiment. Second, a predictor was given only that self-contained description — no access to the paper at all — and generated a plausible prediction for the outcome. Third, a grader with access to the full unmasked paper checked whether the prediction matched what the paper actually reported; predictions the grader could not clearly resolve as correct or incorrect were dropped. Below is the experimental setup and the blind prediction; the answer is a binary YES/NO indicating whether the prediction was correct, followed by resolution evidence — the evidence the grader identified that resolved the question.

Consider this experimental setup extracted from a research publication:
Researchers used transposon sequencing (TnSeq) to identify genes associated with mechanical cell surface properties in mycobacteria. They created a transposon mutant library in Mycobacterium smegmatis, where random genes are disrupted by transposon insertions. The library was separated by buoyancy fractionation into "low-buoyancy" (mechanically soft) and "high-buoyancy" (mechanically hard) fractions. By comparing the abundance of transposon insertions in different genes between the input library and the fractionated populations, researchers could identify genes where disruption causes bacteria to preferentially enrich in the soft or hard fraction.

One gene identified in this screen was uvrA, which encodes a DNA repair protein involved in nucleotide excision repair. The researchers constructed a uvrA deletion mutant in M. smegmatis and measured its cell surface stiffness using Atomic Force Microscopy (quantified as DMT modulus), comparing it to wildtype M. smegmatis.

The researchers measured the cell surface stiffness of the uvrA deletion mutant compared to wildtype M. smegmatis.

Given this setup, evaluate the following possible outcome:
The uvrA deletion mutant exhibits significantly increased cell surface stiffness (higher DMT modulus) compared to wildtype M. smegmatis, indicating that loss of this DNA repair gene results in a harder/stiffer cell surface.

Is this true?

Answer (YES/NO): NO